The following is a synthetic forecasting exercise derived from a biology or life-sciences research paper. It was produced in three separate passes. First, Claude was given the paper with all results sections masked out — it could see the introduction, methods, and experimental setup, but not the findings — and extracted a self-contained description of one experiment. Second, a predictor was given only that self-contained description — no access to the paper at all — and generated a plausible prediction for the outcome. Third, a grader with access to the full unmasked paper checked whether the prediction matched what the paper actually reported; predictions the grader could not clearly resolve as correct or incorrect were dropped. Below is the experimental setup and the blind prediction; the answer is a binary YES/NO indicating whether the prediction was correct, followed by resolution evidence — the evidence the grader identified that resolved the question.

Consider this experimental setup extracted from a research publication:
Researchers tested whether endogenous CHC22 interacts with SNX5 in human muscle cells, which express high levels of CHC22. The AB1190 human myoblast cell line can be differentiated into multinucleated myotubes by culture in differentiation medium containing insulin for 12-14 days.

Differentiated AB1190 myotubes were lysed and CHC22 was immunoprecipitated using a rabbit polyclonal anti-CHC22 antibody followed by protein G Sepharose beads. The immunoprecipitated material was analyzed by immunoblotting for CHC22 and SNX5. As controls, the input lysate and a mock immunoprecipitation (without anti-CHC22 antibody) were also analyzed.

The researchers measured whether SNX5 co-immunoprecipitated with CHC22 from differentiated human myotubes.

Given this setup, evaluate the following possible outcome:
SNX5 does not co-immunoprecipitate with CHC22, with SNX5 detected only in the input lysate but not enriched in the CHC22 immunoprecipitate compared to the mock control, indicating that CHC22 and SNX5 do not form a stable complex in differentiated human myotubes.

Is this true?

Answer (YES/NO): NO